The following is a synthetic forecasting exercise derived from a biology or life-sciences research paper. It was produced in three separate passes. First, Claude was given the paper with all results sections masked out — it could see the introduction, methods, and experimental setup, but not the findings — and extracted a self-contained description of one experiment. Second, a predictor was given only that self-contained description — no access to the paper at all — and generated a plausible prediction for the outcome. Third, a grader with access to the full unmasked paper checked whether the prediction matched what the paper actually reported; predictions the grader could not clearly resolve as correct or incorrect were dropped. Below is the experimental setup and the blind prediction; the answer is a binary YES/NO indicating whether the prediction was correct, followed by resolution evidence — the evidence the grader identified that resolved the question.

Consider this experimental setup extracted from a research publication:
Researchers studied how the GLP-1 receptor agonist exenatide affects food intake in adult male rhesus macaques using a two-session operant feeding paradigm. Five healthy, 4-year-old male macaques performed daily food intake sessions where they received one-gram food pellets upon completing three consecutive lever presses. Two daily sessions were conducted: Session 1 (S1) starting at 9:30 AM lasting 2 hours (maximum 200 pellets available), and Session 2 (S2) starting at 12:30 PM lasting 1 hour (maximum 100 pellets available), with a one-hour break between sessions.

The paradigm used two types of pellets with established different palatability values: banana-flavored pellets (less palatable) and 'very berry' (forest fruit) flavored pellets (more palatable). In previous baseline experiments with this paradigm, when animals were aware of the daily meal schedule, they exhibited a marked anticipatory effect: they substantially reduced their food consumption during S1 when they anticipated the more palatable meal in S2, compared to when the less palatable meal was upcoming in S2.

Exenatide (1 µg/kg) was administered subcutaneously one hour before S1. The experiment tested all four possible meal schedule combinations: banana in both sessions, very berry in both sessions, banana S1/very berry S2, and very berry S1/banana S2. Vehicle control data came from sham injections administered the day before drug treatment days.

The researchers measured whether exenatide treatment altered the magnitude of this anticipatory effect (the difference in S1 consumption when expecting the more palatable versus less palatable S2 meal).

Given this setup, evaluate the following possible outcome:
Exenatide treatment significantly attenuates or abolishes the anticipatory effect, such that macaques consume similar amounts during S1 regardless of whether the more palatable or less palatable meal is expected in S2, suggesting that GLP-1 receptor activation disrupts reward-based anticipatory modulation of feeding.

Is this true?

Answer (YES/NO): YES